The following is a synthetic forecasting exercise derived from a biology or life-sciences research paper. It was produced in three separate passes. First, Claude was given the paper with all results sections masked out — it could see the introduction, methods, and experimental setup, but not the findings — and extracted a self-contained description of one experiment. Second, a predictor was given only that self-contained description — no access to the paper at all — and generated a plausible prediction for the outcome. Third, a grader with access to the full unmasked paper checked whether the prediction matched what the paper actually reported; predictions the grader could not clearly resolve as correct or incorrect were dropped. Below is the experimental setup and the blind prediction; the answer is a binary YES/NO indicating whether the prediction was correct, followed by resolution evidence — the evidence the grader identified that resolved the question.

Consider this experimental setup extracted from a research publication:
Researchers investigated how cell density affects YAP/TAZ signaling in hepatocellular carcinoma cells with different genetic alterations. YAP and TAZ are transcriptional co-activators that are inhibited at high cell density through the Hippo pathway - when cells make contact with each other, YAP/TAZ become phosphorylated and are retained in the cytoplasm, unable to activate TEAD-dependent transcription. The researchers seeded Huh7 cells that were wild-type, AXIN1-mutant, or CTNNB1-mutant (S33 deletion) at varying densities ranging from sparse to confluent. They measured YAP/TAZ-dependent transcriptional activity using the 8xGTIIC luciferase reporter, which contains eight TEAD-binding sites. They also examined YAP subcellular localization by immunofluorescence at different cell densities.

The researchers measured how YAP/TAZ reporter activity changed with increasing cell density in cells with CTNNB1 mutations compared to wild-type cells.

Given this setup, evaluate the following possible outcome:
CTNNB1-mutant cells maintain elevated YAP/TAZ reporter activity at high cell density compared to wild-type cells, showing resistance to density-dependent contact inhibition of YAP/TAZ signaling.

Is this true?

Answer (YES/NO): NO